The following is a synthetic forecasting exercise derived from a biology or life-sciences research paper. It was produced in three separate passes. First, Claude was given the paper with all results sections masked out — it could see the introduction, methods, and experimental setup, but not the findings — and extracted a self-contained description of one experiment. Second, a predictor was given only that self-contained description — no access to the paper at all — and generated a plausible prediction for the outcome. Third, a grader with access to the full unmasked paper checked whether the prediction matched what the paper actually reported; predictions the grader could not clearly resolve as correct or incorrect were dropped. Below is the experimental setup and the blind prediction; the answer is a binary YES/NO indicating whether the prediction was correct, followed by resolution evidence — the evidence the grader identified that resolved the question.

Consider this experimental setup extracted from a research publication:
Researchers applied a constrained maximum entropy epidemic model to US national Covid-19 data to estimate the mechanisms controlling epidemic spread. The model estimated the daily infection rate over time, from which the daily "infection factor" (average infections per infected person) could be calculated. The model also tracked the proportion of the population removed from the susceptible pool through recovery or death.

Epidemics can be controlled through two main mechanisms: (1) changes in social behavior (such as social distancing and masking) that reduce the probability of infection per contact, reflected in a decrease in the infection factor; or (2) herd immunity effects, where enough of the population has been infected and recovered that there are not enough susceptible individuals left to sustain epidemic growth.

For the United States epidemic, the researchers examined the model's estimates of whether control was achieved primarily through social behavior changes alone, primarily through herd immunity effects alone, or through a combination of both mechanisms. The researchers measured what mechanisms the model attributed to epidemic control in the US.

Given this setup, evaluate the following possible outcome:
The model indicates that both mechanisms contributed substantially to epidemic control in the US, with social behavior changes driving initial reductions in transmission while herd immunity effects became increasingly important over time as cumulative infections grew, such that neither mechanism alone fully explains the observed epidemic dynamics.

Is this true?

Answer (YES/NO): YES